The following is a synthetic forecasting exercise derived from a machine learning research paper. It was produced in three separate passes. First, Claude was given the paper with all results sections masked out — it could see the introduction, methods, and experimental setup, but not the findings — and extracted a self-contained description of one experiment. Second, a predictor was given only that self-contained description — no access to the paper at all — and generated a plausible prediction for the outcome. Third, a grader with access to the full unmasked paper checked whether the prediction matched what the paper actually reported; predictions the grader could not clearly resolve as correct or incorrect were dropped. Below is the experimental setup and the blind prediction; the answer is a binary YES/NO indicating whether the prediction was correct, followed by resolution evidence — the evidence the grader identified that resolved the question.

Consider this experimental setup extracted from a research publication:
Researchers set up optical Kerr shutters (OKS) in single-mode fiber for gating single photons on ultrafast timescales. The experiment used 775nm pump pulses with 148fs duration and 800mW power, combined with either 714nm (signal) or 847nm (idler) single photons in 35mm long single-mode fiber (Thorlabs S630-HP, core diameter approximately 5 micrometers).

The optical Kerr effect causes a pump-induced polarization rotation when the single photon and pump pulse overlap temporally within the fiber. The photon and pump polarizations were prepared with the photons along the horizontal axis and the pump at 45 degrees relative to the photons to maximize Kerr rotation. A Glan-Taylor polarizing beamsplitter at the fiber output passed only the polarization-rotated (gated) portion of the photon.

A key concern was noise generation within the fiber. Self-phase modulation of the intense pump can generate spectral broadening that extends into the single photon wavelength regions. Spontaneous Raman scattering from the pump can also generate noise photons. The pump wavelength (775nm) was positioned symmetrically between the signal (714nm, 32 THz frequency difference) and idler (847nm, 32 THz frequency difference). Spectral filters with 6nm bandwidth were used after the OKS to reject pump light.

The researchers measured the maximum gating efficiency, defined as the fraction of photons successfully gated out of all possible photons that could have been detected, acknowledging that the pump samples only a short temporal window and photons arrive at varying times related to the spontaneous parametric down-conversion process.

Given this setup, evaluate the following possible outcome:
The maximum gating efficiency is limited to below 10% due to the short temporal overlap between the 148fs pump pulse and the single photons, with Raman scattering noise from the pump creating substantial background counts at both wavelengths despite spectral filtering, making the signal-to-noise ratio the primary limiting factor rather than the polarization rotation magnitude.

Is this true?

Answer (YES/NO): NO